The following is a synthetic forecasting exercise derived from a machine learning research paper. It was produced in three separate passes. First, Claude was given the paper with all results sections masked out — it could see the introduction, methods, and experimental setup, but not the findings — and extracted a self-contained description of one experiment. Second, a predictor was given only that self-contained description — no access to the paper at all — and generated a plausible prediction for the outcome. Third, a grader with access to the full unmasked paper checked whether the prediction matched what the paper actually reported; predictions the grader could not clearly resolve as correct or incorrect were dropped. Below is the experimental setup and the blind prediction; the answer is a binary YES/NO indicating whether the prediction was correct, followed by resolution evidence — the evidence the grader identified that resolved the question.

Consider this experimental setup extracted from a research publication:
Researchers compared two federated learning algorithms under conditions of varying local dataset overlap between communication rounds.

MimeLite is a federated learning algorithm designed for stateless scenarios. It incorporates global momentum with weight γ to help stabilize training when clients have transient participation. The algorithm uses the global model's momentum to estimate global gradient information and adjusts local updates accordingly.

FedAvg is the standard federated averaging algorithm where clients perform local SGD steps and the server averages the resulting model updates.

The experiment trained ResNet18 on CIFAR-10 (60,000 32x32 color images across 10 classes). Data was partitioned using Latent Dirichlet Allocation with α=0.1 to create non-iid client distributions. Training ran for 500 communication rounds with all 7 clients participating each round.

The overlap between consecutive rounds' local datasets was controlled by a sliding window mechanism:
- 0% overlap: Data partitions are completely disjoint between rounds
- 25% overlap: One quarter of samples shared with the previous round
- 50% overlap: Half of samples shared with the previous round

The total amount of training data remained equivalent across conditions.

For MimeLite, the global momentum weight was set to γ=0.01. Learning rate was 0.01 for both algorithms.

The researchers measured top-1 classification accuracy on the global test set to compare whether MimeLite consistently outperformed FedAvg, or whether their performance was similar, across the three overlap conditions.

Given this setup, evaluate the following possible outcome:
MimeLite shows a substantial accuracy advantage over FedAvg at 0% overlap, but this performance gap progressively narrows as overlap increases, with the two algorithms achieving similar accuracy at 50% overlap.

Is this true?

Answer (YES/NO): NO